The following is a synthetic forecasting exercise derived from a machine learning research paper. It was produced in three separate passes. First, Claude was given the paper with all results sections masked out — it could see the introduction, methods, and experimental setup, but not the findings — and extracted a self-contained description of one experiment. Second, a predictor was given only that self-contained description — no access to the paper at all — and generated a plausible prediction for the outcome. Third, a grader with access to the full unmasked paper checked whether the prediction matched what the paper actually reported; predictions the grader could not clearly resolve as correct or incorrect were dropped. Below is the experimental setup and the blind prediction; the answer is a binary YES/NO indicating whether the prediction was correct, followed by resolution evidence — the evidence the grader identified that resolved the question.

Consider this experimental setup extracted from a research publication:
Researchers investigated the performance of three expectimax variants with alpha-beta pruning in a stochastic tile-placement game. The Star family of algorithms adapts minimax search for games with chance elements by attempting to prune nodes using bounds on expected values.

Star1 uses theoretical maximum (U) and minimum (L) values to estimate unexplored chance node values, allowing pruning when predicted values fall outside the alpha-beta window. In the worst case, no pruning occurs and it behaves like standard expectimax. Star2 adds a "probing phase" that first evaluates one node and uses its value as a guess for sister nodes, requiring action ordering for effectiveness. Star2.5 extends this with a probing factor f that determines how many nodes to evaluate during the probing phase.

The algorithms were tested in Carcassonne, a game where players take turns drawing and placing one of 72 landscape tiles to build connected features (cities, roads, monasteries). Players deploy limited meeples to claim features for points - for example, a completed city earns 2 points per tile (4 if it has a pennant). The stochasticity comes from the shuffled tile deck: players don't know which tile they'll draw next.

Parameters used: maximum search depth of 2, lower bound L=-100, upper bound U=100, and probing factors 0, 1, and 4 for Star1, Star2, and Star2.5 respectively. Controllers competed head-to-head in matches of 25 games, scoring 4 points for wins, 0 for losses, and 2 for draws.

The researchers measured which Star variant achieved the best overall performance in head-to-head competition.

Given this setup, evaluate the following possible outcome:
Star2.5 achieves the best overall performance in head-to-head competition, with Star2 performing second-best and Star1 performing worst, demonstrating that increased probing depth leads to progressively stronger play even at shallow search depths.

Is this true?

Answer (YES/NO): NO